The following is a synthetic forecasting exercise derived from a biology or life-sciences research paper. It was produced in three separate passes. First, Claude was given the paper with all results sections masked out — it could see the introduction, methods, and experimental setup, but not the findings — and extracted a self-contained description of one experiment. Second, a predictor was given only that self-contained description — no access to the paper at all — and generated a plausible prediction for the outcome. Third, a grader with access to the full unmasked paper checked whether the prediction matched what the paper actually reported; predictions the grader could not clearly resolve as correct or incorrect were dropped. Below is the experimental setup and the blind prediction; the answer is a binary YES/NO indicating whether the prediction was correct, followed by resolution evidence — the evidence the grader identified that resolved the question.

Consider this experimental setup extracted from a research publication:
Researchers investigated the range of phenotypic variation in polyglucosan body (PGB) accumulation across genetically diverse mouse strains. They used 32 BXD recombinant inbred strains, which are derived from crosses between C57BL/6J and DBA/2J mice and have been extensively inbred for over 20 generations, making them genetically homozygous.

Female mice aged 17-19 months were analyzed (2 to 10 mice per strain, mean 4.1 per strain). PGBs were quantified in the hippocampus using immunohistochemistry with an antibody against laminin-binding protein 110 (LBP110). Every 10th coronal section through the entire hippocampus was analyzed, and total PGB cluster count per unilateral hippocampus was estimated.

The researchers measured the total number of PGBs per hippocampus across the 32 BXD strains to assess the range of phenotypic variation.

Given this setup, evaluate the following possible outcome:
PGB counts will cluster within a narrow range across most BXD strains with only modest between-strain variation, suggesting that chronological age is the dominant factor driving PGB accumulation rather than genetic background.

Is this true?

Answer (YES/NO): NO